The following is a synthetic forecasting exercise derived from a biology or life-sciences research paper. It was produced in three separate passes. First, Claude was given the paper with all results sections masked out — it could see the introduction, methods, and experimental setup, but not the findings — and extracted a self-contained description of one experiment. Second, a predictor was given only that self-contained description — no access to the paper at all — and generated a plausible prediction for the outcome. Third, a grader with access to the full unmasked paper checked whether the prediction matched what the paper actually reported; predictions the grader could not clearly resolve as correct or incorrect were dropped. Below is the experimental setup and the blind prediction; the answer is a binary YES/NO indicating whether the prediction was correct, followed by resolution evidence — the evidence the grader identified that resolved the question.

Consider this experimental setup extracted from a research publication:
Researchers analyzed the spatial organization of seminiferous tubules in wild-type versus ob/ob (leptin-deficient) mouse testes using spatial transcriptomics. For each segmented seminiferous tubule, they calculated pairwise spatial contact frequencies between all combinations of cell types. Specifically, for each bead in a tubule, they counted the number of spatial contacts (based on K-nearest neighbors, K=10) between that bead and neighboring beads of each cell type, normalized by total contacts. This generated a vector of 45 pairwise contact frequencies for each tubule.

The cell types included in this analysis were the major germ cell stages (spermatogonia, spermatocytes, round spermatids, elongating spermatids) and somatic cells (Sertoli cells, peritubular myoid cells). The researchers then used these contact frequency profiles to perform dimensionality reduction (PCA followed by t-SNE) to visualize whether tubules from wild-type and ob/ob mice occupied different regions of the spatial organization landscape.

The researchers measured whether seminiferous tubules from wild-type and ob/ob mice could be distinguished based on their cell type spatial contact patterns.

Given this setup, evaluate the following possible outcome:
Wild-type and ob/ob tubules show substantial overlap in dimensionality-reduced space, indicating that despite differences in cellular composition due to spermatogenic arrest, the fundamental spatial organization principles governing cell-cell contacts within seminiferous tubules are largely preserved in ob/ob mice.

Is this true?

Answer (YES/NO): NO